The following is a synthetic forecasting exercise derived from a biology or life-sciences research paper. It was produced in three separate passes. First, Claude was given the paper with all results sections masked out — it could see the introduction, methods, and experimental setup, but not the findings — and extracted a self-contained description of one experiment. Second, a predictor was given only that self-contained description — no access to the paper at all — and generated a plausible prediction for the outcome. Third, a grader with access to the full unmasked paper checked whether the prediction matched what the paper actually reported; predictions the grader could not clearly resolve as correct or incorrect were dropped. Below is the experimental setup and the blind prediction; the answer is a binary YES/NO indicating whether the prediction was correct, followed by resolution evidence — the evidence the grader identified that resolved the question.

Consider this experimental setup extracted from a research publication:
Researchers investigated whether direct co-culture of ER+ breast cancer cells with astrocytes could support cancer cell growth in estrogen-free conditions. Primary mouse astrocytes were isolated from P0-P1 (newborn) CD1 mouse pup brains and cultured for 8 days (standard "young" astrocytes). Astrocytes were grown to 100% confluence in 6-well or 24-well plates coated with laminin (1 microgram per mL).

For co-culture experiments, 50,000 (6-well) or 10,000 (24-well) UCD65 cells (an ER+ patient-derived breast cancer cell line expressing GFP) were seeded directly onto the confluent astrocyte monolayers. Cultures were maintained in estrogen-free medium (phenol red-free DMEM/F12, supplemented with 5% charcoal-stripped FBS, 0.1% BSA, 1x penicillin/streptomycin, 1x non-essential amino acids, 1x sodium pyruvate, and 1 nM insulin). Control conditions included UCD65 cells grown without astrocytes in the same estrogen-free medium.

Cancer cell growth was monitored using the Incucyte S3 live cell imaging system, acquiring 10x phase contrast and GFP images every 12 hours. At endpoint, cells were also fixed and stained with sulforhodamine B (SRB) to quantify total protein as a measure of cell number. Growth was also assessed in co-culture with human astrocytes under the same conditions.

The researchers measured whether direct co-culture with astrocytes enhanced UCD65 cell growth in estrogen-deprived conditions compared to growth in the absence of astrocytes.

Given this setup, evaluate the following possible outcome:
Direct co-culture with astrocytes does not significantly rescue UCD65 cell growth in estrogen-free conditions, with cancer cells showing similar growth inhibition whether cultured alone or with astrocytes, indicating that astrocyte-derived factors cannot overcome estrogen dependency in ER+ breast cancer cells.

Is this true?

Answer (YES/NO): NO